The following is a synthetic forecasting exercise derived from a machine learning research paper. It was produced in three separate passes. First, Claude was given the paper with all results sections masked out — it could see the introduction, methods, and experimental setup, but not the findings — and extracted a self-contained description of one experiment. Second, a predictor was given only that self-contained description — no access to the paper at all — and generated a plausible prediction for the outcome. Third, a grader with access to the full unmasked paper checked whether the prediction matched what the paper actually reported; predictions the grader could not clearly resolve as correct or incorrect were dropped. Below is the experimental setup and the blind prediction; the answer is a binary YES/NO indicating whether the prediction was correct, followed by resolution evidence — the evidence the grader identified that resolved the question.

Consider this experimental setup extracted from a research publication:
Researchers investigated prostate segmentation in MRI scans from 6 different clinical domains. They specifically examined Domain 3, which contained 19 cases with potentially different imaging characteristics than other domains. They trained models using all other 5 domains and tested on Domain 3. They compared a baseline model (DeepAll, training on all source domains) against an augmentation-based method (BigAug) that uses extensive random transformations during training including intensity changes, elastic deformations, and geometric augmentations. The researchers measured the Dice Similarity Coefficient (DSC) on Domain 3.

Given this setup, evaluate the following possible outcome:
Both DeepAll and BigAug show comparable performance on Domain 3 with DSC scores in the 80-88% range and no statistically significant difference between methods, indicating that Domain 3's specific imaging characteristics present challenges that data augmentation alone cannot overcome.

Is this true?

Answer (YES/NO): NO